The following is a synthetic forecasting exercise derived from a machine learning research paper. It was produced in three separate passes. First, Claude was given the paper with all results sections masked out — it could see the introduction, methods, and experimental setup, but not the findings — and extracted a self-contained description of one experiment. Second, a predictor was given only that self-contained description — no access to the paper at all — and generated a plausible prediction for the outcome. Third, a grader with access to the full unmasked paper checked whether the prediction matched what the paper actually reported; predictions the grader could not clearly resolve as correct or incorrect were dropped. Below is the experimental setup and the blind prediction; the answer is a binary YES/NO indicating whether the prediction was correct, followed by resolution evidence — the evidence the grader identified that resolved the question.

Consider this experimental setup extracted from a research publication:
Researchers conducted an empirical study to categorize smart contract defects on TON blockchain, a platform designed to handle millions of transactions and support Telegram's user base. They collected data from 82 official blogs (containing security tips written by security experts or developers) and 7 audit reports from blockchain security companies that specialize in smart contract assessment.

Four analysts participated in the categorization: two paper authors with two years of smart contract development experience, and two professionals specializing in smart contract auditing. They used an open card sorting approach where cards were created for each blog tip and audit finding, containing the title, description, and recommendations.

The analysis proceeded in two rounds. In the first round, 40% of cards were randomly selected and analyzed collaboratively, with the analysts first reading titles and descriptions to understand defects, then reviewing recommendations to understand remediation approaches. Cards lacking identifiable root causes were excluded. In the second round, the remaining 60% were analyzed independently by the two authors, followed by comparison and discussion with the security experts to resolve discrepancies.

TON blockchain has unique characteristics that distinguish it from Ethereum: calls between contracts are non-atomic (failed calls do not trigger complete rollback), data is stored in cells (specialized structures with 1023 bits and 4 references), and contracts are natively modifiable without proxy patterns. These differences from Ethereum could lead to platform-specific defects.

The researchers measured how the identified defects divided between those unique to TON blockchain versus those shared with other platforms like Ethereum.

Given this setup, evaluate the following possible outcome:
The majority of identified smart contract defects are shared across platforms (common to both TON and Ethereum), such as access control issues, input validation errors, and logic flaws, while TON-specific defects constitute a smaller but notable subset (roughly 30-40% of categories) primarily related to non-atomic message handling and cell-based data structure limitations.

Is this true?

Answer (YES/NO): NO